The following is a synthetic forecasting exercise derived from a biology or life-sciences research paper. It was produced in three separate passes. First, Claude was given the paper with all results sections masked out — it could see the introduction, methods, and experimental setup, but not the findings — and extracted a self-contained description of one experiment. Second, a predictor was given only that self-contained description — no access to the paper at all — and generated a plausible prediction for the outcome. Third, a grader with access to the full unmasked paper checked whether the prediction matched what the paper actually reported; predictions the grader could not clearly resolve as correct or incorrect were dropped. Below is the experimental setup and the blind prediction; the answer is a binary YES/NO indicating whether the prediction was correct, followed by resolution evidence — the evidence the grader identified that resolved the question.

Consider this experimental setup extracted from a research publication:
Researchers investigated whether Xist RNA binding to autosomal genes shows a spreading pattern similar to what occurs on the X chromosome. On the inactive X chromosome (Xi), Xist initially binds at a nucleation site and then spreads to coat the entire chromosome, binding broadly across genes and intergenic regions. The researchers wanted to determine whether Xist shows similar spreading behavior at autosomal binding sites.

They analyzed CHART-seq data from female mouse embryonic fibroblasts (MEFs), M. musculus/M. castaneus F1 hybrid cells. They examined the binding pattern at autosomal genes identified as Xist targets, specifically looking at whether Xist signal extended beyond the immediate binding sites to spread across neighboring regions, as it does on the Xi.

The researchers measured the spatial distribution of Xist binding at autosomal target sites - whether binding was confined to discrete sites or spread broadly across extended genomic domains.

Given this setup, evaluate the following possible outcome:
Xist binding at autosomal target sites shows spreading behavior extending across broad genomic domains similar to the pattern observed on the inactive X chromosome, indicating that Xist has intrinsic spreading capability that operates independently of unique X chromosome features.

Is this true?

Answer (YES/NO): NO